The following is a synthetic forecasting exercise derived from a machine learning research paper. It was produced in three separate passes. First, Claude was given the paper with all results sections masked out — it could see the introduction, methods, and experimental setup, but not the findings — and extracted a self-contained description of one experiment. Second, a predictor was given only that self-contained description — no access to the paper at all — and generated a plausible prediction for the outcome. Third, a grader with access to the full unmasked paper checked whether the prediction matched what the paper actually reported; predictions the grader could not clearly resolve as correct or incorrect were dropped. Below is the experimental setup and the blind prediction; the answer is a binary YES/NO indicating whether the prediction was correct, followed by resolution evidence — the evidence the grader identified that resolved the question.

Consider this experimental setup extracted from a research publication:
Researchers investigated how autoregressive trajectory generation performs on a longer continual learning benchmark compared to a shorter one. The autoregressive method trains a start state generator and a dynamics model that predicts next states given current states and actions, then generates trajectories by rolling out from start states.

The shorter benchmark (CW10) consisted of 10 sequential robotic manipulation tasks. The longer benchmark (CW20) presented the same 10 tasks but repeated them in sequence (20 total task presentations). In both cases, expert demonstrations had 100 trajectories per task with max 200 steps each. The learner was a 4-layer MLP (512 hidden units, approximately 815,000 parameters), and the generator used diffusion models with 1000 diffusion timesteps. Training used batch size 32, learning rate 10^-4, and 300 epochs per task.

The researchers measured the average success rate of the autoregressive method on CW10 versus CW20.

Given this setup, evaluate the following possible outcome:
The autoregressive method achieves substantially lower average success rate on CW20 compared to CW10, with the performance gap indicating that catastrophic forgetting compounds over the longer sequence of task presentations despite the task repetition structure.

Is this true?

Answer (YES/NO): NO